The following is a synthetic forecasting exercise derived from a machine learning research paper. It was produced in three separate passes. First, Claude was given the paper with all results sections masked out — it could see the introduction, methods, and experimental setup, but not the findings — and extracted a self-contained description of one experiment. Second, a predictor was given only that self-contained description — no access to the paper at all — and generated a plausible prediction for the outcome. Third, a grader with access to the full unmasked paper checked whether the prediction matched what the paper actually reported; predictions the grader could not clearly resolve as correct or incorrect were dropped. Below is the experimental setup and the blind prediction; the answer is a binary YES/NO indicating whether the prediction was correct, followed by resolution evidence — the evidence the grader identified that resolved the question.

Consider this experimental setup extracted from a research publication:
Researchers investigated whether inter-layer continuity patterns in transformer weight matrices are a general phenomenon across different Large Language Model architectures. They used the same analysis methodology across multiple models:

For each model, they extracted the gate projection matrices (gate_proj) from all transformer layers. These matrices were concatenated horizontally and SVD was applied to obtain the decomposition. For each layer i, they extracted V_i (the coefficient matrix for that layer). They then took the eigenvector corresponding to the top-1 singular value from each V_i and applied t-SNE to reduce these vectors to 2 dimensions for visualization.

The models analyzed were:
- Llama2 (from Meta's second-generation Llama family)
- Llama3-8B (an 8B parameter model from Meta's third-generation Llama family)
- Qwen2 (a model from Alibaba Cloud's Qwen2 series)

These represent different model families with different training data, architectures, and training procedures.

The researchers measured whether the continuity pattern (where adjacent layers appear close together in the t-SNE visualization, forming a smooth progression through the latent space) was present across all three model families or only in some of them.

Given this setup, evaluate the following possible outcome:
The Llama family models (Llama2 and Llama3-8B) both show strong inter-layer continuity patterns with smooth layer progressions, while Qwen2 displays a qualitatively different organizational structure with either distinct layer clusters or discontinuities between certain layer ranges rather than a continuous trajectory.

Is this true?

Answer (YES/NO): NO